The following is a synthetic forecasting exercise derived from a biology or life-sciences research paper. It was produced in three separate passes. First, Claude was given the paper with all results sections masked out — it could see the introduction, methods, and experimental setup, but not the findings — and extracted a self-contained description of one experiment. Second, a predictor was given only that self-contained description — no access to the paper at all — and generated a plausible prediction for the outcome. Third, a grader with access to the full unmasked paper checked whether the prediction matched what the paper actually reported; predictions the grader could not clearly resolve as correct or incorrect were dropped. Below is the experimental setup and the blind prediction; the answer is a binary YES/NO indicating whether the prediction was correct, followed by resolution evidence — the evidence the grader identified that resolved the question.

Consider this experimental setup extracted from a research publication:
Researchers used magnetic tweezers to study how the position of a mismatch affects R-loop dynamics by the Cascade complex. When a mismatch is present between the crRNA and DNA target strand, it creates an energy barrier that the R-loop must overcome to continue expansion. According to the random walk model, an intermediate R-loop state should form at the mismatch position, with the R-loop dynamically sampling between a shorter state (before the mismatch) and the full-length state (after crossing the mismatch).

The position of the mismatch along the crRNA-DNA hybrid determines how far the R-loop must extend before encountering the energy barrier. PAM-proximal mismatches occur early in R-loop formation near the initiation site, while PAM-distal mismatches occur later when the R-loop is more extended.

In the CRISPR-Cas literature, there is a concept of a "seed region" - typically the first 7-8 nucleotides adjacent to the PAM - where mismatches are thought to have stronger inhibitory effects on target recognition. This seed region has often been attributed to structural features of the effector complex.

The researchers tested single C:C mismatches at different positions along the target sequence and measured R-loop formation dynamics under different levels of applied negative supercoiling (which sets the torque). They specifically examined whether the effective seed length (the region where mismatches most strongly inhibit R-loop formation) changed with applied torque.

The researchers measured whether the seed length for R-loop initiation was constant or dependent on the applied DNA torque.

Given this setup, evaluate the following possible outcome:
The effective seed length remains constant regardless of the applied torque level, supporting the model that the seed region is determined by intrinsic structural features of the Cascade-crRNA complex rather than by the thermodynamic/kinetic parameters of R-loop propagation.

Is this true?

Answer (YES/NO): NO